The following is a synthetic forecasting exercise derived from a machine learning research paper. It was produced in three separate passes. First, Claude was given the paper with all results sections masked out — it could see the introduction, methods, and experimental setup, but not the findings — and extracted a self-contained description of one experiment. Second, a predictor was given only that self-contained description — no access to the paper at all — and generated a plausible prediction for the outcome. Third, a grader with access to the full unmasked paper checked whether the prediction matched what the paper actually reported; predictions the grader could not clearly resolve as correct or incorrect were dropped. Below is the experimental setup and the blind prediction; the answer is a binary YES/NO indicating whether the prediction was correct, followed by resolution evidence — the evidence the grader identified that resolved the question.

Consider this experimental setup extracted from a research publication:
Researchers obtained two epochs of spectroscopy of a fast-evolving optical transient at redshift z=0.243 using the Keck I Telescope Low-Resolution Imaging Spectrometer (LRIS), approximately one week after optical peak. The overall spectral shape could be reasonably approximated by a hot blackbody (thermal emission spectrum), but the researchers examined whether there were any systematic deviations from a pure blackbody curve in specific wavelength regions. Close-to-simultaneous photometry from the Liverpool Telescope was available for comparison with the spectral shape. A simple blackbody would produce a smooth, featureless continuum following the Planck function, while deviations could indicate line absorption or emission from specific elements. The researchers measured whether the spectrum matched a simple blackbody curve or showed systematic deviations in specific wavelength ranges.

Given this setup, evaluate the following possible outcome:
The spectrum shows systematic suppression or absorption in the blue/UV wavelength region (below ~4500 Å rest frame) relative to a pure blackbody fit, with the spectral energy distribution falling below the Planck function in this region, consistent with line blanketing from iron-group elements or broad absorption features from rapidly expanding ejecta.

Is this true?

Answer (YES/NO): YES